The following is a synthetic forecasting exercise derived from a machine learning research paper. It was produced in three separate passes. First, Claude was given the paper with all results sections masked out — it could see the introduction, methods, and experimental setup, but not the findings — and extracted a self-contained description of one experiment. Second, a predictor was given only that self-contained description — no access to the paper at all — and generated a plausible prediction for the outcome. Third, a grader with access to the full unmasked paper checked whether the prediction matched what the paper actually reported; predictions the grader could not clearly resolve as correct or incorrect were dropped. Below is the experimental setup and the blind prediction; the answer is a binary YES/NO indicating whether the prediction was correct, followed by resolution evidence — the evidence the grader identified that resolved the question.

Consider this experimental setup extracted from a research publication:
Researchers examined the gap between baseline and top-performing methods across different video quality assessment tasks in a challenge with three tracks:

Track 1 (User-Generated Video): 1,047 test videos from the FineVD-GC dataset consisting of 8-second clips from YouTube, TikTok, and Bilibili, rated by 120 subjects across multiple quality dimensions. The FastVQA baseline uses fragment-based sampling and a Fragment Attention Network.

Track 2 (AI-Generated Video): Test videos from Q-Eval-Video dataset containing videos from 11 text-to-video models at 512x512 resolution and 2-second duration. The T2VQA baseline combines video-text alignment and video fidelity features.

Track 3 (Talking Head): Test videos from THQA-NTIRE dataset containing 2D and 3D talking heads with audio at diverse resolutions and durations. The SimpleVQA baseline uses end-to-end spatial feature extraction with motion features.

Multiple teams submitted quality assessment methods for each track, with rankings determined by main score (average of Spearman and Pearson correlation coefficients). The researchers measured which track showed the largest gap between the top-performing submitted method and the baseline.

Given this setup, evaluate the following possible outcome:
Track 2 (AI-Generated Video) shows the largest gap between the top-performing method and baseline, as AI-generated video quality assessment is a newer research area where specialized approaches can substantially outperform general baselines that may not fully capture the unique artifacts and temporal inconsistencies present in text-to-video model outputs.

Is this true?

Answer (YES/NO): YES